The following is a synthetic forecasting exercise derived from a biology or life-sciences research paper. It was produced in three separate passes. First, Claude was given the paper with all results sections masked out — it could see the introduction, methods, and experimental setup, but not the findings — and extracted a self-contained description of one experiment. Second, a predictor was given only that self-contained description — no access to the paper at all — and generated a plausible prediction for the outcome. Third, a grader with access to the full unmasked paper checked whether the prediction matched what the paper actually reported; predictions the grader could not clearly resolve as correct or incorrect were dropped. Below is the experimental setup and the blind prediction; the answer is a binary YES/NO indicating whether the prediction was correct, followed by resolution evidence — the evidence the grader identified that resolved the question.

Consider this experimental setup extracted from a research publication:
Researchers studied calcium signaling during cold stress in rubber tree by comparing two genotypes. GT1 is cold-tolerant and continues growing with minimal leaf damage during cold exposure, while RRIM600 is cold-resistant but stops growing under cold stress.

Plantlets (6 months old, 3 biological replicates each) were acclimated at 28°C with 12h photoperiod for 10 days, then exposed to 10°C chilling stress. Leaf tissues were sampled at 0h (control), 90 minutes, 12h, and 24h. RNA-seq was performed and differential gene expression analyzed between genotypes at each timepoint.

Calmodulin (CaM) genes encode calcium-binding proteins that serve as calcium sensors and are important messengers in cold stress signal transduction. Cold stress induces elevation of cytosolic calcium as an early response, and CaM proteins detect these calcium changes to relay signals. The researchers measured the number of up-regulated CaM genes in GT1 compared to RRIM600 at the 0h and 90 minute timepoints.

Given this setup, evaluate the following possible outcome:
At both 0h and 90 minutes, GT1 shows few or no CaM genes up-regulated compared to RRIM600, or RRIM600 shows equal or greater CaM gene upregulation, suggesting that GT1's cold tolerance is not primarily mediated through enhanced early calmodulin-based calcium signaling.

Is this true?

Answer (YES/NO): NO